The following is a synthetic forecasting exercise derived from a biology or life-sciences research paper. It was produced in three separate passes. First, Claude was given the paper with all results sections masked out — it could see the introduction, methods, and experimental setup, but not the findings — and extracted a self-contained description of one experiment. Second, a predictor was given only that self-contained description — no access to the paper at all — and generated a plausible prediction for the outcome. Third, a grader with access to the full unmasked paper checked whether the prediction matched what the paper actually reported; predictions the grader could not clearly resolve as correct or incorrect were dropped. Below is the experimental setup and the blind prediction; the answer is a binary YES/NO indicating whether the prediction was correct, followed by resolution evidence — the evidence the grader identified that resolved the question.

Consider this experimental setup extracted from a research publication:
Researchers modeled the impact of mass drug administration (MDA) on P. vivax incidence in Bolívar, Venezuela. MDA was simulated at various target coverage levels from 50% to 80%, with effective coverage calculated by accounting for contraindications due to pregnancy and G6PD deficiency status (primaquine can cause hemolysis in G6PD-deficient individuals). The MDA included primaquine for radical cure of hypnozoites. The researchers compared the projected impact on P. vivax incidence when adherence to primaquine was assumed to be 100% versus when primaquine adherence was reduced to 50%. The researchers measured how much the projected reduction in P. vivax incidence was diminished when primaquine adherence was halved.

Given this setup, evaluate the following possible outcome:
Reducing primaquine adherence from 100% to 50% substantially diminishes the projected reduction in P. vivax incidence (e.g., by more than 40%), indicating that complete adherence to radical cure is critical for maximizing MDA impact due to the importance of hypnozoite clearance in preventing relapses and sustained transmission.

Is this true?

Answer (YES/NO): NO